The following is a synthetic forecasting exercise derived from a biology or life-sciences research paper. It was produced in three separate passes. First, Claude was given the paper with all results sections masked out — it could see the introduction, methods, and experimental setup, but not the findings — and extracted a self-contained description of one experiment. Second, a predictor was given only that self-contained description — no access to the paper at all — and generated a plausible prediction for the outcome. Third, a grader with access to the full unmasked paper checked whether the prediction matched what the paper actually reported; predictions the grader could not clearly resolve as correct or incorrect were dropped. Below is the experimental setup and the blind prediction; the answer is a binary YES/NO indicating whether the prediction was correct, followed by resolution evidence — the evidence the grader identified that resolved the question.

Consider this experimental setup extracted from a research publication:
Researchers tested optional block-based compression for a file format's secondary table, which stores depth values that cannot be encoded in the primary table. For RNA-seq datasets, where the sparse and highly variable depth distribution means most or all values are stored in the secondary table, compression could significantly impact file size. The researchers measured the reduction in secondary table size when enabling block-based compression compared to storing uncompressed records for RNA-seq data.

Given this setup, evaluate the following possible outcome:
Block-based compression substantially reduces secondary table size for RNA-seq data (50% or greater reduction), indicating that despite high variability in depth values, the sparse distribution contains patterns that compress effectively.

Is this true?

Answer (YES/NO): YES